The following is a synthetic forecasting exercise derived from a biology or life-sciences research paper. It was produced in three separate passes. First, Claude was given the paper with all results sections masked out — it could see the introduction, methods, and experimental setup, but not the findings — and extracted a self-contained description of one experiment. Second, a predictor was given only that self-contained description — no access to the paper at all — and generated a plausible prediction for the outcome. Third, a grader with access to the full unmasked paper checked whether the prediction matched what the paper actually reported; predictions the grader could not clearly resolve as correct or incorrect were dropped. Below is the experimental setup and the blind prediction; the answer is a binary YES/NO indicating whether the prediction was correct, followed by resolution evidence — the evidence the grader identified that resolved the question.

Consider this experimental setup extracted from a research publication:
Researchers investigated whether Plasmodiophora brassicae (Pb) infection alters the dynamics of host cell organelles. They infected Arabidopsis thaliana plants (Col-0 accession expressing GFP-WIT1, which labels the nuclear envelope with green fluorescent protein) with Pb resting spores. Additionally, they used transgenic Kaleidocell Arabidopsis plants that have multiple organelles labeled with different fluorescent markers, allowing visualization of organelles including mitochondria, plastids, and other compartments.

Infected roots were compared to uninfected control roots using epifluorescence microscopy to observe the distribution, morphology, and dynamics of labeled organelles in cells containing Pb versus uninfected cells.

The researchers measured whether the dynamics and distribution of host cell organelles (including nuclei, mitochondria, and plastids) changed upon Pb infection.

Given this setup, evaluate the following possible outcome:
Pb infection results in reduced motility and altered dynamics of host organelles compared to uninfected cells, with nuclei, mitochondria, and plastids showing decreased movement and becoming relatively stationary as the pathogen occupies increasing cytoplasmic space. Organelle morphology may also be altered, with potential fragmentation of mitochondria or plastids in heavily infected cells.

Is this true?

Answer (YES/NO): NO